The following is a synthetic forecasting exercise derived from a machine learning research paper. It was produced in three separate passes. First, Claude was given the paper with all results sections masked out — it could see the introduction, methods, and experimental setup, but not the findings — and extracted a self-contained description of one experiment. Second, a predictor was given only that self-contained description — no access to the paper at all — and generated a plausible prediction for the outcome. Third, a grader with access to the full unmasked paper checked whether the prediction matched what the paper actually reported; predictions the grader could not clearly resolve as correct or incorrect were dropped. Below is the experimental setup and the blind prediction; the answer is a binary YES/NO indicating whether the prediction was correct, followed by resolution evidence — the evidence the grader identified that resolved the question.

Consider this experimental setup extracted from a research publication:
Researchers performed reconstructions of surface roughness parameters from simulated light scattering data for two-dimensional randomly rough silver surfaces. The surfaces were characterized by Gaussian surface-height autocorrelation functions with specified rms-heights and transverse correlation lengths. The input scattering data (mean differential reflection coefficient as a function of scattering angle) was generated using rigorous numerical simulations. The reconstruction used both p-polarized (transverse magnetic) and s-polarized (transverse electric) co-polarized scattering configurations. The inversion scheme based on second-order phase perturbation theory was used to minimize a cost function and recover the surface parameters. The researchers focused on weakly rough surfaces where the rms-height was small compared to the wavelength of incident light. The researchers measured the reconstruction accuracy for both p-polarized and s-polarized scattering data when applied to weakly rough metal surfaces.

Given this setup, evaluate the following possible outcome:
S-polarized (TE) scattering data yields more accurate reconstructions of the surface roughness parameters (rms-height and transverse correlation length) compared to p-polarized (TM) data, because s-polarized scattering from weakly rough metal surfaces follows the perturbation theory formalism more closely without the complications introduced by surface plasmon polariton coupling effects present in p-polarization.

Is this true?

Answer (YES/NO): NO